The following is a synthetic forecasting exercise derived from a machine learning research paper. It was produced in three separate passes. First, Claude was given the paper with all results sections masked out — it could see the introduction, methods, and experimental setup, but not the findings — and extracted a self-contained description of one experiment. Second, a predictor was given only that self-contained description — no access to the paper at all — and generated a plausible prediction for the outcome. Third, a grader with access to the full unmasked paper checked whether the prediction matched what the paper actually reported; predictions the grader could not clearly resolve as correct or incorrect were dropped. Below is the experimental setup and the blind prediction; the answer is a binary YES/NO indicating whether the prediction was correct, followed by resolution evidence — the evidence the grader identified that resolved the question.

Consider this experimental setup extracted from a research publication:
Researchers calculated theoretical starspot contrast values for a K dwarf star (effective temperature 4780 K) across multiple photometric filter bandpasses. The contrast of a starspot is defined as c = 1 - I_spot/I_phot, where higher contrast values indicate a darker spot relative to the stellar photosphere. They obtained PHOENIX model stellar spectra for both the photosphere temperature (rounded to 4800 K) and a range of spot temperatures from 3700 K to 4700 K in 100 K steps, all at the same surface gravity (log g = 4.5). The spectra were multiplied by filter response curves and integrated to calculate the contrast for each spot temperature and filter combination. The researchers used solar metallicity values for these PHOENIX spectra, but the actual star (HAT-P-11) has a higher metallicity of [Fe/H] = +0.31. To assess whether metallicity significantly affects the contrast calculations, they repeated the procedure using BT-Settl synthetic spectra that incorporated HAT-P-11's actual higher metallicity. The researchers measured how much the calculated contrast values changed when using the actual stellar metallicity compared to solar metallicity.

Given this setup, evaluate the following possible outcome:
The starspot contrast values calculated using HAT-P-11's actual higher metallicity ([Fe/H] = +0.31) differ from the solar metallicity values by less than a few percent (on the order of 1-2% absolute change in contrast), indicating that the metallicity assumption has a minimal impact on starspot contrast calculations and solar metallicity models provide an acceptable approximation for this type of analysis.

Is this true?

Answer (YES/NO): NO